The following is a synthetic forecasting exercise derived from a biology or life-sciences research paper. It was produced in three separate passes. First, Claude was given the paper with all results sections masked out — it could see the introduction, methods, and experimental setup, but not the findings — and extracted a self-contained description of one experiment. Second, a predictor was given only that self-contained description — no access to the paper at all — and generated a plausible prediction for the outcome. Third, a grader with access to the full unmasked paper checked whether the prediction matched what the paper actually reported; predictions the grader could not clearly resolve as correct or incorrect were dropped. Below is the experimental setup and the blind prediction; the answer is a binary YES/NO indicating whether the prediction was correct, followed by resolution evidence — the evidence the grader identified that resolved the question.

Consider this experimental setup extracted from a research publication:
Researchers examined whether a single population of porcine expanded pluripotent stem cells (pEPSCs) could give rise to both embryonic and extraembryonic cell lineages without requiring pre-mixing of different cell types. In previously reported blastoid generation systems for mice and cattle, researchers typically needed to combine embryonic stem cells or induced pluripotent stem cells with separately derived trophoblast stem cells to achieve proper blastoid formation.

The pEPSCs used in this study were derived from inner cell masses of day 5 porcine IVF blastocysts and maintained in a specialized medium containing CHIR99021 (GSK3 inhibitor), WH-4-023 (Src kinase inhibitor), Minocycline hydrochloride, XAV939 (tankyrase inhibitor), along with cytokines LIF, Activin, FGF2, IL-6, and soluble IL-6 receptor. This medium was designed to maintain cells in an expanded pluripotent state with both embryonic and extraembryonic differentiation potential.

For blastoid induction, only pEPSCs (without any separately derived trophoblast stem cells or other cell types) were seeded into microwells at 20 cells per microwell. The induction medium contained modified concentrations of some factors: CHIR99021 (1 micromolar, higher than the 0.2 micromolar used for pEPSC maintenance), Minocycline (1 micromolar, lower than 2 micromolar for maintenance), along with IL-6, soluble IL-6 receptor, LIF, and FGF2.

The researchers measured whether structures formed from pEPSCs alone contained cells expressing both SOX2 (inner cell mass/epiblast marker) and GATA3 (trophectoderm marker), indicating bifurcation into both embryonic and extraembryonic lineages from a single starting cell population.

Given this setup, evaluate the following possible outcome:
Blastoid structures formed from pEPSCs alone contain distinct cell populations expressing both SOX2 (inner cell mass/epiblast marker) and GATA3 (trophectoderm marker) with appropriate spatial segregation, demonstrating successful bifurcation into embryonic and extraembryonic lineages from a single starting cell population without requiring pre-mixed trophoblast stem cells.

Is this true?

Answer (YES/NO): YES